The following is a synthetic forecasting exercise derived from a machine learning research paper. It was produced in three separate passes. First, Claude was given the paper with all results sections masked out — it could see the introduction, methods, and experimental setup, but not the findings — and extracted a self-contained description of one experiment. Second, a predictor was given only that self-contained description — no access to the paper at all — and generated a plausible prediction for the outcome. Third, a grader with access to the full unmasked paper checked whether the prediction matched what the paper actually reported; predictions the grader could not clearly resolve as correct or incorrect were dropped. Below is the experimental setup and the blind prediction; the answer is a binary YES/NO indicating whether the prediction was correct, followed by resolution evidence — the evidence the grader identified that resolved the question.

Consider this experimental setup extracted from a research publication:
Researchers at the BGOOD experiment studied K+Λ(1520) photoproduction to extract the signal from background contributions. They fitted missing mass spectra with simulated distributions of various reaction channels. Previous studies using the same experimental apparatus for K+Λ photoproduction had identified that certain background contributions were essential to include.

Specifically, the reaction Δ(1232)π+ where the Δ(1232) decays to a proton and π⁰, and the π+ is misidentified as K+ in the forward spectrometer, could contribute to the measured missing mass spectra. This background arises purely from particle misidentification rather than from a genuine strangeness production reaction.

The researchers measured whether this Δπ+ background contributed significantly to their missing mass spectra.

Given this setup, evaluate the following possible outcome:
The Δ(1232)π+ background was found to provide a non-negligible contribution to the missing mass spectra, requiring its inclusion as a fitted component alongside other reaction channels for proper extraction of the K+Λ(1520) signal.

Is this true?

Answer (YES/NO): YES